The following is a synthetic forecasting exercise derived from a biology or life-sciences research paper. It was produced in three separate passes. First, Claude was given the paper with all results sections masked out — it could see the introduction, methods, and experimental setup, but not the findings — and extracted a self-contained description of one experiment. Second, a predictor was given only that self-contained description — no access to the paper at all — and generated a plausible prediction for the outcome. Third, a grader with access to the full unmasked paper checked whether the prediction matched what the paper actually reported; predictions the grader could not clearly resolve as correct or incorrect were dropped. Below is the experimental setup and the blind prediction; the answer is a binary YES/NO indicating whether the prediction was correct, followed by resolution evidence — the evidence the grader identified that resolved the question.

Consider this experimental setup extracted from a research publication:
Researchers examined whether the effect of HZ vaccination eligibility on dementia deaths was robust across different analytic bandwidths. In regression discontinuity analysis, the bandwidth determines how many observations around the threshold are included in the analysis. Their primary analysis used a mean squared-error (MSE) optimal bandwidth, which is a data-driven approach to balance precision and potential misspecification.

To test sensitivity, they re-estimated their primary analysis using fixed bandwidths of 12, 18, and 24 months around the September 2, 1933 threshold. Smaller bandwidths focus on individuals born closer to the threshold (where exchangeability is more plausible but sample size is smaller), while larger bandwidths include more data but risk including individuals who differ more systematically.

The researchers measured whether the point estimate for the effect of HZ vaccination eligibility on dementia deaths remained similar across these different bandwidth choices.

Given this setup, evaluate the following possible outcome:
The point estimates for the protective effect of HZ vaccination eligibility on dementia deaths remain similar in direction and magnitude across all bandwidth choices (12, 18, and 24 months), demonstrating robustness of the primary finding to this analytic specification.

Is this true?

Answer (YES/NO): YES